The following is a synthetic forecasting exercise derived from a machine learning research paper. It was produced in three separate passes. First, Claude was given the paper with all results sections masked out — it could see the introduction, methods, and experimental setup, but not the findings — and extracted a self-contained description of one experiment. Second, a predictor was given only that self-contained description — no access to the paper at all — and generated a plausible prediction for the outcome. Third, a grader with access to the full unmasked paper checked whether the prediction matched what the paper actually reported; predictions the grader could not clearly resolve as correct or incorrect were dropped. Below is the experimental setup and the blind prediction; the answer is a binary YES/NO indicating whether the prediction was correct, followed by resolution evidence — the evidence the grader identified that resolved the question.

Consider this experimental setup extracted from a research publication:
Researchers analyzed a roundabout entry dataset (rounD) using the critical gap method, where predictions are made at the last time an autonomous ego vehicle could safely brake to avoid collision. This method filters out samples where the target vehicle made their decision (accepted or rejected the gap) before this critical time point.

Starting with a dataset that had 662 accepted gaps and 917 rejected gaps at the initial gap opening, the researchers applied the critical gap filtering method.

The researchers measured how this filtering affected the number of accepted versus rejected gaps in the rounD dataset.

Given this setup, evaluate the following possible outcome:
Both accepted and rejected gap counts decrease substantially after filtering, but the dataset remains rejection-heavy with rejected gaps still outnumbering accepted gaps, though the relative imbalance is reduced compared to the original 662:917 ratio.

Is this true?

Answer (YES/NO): NO